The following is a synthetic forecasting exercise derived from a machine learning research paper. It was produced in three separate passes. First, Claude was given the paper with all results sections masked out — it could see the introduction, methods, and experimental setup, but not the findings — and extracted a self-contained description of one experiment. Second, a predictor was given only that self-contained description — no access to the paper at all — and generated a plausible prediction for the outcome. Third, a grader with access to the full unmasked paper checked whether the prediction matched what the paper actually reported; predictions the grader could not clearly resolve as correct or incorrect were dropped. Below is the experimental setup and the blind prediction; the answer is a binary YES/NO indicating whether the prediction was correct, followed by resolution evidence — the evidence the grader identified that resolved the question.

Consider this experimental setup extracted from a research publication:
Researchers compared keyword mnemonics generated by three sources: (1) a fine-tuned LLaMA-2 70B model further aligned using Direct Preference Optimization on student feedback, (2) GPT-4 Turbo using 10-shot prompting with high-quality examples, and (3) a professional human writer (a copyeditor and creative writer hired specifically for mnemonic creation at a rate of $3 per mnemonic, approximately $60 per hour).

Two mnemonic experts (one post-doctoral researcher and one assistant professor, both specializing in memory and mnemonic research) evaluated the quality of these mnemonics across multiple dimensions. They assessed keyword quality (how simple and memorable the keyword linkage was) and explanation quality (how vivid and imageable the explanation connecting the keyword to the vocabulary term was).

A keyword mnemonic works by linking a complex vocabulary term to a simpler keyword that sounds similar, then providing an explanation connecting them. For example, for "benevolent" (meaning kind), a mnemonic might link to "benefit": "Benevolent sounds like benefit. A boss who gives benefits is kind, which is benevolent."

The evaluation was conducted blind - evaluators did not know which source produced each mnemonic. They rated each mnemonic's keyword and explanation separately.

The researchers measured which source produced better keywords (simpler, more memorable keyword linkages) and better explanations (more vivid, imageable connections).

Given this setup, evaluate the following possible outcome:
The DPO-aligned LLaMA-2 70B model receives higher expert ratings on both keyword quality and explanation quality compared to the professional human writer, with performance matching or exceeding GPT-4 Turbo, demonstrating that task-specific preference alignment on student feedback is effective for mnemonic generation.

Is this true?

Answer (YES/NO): NO